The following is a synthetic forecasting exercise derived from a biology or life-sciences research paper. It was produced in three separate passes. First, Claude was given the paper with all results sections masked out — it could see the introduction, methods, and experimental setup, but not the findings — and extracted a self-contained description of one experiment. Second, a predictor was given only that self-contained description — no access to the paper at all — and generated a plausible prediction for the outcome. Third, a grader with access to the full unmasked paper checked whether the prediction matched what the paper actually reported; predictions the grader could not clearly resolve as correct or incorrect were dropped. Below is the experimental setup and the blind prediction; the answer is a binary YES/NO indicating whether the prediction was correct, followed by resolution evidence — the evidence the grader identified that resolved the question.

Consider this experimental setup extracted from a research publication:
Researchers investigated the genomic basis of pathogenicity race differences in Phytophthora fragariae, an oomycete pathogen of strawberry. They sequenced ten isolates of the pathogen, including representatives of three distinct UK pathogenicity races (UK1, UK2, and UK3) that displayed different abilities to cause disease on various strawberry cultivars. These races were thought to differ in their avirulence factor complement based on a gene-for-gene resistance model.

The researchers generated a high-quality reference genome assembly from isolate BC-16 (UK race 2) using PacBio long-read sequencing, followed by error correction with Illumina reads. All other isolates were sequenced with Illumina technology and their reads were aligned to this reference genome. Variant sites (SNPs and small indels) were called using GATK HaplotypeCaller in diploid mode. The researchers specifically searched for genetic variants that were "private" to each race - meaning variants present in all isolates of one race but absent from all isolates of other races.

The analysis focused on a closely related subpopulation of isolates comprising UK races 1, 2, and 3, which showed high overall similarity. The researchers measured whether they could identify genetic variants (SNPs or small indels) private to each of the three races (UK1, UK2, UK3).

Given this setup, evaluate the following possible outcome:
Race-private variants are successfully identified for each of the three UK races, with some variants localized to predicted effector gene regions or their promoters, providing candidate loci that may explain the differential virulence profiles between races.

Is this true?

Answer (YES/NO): NO